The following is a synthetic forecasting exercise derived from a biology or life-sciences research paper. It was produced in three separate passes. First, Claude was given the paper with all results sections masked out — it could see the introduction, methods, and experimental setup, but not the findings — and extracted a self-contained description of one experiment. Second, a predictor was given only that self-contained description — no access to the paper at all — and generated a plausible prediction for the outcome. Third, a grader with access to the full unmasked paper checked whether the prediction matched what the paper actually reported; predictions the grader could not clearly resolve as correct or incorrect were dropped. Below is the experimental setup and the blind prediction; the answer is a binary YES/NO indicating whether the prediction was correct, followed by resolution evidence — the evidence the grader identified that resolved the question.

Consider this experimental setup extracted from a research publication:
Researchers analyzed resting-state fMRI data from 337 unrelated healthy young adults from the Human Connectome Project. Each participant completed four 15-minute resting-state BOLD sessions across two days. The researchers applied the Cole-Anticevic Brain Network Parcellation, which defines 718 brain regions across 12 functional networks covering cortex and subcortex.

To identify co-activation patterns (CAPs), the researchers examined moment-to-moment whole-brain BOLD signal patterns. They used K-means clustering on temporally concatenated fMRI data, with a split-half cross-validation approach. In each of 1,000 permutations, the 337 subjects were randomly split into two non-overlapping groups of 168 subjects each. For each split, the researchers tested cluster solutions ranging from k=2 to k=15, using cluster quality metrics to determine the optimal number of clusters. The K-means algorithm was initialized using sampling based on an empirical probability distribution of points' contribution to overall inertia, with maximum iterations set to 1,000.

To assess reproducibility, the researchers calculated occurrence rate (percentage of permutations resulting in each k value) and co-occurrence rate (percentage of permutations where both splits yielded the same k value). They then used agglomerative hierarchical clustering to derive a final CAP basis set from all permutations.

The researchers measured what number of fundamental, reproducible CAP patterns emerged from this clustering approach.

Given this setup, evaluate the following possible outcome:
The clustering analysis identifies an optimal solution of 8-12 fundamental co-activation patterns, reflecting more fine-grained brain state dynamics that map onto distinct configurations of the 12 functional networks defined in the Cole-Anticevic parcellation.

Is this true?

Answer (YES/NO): NO